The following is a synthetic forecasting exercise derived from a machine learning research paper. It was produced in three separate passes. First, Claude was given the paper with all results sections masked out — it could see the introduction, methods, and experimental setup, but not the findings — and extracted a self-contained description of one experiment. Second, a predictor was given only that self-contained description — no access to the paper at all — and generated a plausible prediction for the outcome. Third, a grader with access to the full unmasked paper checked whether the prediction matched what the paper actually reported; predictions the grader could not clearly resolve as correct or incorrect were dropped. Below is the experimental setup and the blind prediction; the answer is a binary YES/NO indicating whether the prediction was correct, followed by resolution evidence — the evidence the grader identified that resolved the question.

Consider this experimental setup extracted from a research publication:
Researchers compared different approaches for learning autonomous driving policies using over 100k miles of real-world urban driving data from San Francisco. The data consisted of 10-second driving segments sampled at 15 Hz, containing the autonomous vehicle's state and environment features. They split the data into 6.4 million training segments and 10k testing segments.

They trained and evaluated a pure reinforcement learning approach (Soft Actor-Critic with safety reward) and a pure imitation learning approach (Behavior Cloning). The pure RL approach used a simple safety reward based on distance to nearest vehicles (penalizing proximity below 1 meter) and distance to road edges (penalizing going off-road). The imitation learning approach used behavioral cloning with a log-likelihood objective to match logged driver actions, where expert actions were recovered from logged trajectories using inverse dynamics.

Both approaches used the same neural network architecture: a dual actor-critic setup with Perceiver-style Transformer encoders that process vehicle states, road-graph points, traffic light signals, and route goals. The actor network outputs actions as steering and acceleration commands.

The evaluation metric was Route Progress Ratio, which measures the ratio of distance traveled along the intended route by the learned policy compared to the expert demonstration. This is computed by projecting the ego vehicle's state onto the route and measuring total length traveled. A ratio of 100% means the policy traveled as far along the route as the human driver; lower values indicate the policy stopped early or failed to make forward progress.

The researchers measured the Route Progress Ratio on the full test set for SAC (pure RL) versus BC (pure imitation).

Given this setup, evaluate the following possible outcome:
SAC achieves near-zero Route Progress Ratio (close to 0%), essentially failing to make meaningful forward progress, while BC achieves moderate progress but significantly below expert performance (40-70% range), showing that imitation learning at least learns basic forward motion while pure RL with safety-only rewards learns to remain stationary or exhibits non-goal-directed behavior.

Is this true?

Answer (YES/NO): NO